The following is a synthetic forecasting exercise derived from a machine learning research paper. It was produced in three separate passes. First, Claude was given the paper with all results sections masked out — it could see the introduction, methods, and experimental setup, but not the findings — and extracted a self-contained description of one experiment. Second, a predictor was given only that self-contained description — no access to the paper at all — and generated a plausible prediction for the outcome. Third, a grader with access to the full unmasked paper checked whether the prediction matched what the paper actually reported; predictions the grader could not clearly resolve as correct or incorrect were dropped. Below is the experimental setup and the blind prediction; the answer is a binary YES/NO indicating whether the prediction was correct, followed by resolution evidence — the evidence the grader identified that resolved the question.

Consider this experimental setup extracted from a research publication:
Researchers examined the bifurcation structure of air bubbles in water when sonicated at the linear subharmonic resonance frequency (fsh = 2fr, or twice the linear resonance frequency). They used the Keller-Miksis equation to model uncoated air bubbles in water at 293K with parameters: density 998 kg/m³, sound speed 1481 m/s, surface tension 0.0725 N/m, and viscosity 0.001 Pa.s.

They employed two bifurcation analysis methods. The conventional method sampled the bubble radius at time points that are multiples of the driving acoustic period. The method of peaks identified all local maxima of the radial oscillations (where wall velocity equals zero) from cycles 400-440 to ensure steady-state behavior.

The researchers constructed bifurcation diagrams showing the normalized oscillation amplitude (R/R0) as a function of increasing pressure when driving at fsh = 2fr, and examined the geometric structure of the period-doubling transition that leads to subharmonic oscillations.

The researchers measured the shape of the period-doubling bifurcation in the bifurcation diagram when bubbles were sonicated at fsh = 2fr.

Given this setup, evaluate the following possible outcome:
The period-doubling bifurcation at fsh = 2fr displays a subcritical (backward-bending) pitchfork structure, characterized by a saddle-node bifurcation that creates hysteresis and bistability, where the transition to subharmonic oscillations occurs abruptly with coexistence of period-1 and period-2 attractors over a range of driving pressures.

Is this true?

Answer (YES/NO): NO